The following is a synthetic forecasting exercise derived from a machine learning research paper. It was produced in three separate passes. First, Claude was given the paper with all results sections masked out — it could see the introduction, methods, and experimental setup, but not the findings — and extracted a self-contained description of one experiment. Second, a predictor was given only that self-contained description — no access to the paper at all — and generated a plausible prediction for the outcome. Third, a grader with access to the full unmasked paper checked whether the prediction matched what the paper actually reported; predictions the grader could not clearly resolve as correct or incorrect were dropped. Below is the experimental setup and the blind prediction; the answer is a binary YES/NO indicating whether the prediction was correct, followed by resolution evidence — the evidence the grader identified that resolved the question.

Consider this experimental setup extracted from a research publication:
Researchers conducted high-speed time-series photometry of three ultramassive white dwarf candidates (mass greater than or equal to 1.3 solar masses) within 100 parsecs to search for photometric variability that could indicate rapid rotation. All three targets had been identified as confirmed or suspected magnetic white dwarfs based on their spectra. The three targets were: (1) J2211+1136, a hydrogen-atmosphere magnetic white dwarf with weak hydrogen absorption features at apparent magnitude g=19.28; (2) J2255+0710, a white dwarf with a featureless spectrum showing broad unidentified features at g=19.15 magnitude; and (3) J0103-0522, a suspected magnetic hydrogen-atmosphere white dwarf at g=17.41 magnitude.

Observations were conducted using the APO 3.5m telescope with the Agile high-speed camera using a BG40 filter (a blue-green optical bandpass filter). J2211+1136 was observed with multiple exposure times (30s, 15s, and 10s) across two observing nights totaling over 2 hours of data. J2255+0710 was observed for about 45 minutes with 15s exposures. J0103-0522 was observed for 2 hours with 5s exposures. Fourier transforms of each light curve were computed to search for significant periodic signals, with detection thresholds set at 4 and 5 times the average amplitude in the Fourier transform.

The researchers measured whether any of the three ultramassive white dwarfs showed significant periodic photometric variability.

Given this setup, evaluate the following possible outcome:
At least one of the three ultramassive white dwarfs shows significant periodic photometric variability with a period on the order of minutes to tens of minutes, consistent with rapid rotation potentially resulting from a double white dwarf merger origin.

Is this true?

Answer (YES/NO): YES